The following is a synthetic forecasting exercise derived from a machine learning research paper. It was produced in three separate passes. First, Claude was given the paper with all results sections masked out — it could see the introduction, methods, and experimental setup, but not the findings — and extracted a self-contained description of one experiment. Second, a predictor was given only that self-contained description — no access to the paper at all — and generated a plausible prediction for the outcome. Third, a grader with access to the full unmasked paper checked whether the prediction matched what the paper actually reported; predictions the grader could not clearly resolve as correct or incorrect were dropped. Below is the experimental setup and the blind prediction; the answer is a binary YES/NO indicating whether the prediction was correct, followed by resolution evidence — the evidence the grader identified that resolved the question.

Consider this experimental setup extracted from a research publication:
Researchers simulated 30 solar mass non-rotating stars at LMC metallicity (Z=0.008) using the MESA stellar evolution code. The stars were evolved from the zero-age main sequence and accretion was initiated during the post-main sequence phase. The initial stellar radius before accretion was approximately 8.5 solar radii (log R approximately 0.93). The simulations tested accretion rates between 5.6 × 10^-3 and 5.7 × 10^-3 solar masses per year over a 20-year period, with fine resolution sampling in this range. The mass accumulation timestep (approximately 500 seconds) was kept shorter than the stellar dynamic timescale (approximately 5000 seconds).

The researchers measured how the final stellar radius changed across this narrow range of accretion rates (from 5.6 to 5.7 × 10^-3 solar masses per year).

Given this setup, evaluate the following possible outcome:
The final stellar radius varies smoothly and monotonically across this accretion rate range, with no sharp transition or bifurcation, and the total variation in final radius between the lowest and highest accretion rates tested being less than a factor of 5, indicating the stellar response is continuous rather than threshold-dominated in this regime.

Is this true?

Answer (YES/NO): NO